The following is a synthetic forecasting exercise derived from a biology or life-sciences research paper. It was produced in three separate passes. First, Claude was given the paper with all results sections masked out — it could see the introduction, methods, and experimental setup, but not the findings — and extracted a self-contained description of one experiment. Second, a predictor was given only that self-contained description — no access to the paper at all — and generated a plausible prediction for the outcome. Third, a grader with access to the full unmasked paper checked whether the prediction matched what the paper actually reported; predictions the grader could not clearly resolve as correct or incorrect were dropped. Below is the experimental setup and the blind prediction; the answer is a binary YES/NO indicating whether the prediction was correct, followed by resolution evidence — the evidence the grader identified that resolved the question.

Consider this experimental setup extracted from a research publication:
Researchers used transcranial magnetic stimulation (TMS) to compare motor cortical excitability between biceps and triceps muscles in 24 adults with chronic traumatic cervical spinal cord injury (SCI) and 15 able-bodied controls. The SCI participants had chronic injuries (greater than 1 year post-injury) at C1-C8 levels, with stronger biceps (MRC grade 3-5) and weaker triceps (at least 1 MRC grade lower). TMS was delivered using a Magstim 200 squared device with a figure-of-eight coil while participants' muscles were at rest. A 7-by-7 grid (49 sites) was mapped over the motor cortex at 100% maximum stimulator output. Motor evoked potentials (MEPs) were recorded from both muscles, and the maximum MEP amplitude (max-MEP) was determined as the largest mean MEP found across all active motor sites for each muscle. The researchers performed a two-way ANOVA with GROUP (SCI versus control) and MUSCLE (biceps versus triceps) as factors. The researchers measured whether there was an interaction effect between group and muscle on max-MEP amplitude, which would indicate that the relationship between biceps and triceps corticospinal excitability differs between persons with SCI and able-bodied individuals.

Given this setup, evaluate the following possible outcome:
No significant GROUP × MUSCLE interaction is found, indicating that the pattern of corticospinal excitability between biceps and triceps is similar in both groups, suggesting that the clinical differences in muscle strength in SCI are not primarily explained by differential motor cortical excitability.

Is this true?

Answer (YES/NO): NO